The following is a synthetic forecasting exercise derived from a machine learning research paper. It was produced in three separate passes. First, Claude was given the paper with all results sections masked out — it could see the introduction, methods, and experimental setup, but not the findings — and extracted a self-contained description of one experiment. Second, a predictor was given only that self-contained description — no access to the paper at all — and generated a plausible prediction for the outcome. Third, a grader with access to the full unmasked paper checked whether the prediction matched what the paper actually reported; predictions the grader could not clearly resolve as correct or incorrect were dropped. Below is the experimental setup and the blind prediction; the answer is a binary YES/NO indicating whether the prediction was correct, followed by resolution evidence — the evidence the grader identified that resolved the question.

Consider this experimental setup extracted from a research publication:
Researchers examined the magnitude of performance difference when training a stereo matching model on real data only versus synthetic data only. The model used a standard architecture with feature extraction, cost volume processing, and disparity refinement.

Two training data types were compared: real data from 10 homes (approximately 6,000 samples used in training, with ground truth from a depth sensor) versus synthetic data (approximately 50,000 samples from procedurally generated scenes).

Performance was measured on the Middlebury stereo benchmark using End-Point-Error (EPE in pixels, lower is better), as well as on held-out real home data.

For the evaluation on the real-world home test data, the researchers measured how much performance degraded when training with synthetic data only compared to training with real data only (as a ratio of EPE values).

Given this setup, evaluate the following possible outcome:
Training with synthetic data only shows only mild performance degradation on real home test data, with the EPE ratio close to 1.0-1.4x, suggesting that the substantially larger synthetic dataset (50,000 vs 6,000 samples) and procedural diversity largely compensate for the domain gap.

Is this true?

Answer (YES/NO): NO